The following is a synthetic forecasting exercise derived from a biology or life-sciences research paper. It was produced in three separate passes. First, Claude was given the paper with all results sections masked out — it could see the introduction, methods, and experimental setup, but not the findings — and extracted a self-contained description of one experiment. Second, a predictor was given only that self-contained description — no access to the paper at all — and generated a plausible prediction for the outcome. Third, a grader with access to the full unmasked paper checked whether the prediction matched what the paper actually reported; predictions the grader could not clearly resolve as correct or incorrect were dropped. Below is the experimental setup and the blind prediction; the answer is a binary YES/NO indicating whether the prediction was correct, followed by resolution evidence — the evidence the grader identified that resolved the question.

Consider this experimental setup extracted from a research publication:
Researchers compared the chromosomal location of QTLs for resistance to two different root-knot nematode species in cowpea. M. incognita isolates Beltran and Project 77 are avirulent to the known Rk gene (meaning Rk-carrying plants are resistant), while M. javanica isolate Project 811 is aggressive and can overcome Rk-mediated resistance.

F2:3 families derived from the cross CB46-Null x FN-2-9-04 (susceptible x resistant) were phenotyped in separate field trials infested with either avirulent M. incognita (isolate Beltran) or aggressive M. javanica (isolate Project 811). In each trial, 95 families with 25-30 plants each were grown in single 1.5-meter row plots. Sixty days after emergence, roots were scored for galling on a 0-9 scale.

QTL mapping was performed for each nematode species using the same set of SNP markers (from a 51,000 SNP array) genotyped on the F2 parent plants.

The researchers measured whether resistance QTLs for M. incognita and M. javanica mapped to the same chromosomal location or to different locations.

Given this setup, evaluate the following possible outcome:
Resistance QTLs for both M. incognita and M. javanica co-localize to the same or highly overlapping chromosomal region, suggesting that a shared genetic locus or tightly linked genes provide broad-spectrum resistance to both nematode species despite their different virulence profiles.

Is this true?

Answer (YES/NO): NO